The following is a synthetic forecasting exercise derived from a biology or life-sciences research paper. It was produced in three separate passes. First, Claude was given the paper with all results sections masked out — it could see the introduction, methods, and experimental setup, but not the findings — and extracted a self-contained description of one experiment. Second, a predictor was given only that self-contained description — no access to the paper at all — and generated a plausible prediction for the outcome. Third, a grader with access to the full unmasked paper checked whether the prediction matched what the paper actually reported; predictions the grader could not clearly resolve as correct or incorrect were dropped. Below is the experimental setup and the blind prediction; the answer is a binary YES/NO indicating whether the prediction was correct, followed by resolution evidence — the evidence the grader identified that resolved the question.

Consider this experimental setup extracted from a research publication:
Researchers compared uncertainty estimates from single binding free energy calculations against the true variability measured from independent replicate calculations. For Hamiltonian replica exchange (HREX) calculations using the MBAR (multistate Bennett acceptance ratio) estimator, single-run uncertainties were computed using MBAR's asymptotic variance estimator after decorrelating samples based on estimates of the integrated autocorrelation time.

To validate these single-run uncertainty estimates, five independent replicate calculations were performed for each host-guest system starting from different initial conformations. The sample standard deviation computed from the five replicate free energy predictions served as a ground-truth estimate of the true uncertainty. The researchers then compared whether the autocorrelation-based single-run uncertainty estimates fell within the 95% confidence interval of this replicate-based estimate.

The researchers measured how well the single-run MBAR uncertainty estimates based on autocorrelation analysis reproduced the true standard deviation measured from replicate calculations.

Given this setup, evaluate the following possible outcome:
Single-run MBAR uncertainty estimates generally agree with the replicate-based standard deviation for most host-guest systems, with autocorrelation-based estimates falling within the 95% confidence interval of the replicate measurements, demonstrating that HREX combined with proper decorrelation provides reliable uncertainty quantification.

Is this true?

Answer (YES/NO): NO